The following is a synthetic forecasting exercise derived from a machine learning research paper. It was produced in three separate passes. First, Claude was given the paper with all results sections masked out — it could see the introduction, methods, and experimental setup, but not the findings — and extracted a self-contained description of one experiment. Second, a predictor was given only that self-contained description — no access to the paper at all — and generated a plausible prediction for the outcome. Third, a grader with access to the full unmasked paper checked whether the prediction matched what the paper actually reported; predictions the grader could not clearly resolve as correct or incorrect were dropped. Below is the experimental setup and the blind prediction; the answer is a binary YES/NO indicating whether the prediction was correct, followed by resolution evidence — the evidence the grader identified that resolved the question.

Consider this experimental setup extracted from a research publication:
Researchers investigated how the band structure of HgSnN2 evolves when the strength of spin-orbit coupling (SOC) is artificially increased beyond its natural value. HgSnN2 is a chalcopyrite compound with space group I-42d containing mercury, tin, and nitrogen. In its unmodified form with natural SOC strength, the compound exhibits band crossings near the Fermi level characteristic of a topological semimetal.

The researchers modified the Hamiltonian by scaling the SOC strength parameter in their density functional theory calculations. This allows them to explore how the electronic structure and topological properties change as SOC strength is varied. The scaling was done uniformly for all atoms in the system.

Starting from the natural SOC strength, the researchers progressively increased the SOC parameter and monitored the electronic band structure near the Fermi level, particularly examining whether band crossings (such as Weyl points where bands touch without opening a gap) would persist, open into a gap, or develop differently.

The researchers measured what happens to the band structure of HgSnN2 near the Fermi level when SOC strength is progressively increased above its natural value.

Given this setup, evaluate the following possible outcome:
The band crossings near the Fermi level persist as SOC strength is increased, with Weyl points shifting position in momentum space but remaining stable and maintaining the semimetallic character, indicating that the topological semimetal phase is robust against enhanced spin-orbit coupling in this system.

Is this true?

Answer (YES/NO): NO